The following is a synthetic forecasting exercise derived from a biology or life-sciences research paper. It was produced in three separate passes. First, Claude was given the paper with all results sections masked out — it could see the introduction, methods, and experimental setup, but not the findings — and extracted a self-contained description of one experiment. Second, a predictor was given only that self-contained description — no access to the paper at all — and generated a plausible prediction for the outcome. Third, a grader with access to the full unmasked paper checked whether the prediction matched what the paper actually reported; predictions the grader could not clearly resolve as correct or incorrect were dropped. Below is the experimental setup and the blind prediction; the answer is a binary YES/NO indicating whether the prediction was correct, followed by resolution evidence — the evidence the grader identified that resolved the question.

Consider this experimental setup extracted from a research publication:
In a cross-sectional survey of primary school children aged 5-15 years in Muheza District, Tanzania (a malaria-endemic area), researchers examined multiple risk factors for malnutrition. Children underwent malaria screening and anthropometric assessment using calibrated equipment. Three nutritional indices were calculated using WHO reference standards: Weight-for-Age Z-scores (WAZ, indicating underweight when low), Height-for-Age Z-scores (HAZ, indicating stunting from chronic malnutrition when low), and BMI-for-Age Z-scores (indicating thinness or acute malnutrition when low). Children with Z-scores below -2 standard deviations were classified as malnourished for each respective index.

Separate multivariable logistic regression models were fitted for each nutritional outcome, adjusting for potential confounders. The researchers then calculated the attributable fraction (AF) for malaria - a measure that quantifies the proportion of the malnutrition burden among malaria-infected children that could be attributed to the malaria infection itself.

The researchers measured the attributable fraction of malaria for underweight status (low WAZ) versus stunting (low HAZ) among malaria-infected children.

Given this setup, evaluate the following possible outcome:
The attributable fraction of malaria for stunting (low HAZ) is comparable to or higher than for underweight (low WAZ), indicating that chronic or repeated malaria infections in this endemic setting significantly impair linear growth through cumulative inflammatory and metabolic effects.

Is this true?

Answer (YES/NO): YES